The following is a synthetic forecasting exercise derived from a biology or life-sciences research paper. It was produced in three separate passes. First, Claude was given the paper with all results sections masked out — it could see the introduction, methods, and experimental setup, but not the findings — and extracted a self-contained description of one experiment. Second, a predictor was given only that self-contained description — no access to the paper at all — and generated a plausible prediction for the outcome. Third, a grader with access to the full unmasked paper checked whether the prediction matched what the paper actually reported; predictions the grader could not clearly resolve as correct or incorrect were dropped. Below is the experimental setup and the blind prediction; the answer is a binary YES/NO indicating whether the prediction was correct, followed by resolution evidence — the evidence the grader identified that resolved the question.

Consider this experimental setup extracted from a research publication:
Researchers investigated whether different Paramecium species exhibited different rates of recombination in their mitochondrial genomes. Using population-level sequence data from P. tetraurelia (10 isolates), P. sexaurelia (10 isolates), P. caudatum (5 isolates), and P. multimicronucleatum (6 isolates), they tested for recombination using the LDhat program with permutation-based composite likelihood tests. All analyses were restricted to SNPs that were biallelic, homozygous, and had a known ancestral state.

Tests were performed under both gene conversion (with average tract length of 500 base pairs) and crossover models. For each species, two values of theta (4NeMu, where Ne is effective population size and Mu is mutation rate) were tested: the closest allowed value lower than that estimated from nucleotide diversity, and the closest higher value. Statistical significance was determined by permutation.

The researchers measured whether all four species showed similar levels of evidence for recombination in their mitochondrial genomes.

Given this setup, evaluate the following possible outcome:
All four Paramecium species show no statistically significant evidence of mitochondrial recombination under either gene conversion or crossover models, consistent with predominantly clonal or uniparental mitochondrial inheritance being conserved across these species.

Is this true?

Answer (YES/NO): YES